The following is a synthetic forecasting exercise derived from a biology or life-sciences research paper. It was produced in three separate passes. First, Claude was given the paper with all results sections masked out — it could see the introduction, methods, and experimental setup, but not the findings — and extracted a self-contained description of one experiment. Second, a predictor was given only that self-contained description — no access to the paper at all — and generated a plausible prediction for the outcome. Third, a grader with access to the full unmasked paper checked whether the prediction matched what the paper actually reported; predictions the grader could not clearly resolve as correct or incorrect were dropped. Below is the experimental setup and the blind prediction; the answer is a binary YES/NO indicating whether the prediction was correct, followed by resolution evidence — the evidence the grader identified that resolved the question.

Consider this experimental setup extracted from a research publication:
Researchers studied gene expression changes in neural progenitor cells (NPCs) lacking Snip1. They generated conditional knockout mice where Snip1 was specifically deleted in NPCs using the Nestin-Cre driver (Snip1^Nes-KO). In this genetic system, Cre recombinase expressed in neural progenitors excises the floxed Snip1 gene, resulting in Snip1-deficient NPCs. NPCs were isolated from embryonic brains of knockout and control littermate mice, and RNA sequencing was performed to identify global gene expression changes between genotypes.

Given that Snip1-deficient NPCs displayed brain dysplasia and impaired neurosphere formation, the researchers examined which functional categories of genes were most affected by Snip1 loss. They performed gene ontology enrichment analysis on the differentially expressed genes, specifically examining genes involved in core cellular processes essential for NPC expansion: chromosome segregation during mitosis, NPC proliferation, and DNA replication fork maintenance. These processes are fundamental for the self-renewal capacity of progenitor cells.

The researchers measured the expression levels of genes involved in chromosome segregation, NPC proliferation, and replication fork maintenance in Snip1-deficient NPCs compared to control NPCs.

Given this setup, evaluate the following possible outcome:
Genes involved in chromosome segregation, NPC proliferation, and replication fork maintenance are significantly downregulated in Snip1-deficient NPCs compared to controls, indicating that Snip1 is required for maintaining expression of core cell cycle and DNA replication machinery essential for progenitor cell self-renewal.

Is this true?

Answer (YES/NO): YES